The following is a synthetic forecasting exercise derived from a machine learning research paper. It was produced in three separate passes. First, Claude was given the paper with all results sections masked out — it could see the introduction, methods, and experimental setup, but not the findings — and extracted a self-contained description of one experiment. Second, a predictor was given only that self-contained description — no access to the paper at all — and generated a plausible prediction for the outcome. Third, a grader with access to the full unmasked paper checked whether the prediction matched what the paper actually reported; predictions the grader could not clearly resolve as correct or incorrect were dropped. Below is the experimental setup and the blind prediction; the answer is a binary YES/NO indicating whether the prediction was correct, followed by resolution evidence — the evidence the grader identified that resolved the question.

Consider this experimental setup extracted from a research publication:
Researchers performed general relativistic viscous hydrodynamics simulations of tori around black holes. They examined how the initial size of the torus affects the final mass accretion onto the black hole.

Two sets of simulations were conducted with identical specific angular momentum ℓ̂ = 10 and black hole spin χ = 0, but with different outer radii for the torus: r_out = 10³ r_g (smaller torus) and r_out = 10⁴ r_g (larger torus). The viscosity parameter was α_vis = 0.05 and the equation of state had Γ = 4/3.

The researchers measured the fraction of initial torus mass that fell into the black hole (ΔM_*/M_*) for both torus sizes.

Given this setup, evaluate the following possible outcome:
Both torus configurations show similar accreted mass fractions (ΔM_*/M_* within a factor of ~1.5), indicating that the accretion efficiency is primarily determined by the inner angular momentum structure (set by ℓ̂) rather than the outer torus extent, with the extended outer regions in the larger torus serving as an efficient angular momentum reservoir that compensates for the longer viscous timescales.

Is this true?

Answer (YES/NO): NO